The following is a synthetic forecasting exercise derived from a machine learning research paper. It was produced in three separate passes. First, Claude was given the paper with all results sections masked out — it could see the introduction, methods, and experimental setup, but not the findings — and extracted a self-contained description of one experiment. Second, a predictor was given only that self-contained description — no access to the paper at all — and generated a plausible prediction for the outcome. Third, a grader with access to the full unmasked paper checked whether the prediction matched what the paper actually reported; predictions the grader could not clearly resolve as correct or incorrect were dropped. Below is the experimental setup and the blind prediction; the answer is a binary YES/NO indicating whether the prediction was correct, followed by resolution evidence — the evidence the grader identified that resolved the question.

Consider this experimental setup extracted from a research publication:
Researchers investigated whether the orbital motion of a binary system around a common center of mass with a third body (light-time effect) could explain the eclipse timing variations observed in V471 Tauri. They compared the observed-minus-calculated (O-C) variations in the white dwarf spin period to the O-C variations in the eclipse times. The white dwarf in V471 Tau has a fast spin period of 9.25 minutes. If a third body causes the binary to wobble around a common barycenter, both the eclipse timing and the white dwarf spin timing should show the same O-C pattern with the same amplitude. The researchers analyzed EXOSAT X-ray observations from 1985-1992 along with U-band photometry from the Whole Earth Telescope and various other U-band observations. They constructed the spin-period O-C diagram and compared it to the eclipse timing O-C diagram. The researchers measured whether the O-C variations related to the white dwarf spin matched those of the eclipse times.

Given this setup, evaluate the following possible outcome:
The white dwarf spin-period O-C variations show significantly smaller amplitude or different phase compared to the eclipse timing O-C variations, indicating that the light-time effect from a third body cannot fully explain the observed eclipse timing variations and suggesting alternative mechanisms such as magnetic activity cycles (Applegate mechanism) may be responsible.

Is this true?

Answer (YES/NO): YES